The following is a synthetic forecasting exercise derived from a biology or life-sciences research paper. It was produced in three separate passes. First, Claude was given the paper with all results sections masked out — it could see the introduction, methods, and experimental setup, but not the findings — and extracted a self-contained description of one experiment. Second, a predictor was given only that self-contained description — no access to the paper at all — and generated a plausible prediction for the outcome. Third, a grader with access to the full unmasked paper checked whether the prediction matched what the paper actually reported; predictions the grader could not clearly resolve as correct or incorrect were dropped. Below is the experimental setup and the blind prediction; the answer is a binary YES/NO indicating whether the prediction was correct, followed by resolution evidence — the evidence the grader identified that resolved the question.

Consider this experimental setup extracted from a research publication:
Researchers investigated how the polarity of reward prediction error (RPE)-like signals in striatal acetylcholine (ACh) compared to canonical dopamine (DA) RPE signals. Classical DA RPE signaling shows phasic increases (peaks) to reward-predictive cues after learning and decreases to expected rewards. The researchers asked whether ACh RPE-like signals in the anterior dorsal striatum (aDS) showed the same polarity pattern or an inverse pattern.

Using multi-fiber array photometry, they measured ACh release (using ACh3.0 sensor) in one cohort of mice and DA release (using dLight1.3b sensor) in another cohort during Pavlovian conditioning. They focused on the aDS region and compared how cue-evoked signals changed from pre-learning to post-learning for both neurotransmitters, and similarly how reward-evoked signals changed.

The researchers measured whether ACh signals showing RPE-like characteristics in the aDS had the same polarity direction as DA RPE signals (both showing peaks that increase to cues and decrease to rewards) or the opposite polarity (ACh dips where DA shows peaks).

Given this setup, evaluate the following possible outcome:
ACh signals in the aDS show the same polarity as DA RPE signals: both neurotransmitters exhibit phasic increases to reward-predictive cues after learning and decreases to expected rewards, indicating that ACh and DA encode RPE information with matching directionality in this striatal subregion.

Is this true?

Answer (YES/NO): NO